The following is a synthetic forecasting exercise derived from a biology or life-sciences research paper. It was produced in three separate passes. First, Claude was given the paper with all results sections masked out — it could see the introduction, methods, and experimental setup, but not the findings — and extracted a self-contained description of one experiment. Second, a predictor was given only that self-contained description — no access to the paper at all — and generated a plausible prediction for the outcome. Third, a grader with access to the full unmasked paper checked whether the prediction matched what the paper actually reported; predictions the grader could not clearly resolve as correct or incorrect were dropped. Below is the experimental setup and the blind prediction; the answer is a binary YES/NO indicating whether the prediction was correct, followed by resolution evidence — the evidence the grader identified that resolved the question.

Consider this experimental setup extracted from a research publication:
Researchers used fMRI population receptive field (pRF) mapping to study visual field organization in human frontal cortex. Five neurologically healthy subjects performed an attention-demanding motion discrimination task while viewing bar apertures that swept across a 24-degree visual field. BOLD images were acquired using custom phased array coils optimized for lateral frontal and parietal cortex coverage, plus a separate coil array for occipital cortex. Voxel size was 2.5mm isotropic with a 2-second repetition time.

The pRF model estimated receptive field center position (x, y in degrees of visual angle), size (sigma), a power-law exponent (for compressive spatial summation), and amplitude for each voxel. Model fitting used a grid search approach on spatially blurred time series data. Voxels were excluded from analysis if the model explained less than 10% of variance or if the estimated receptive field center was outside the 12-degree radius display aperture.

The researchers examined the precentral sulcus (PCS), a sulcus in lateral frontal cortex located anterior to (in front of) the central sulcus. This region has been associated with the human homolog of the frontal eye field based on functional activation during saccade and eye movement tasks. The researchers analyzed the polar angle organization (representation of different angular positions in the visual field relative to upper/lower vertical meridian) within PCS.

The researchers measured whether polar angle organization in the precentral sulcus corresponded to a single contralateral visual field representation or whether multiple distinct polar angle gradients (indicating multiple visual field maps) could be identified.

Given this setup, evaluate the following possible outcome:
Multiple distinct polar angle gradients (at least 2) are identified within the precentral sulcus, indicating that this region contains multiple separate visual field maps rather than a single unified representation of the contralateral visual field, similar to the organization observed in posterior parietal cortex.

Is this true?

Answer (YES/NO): YES